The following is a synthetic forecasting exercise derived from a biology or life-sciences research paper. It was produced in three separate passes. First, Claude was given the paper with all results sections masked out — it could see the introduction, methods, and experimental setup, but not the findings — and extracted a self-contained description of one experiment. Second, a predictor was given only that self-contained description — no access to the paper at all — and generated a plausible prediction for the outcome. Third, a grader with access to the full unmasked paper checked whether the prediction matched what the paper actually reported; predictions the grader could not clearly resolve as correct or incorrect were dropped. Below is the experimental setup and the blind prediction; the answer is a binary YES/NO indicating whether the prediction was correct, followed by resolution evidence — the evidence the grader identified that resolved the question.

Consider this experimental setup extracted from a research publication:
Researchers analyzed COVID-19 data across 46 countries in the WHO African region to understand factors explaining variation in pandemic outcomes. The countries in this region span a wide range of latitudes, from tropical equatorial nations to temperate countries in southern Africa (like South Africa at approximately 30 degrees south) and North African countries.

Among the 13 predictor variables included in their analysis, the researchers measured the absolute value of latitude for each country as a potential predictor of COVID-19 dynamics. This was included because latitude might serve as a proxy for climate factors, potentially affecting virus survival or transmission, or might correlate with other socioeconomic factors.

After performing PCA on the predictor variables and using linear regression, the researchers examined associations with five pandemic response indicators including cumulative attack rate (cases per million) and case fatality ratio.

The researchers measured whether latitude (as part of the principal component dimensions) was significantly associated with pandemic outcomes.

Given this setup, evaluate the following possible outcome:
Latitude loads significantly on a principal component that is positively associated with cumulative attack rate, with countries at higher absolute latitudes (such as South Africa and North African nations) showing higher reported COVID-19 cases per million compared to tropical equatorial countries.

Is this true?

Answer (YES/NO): NO